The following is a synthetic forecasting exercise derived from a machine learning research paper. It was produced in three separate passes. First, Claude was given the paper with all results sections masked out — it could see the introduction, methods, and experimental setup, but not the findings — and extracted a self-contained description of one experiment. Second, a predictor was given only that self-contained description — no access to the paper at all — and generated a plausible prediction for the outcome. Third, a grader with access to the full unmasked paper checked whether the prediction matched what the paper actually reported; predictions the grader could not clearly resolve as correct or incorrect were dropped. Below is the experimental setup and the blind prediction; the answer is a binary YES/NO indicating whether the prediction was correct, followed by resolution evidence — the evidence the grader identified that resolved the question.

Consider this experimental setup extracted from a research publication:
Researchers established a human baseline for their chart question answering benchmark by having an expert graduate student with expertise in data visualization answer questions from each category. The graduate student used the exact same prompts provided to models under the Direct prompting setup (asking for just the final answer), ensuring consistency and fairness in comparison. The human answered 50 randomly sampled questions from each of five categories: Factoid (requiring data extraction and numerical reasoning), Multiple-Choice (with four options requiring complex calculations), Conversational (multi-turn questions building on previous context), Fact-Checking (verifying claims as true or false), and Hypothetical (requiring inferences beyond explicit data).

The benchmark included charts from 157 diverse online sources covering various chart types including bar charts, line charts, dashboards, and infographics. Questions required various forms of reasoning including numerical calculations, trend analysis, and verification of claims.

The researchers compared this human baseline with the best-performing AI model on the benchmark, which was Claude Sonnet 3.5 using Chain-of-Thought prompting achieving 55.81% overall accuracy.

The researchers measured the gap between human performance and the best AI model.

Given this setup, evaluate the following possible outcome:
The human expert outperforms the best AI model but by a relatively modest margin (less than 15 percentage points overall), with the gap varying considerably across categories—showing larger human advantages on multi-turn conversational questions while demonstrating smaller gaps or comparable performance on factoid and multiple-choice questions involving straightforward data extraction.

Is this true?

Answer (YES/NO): NO